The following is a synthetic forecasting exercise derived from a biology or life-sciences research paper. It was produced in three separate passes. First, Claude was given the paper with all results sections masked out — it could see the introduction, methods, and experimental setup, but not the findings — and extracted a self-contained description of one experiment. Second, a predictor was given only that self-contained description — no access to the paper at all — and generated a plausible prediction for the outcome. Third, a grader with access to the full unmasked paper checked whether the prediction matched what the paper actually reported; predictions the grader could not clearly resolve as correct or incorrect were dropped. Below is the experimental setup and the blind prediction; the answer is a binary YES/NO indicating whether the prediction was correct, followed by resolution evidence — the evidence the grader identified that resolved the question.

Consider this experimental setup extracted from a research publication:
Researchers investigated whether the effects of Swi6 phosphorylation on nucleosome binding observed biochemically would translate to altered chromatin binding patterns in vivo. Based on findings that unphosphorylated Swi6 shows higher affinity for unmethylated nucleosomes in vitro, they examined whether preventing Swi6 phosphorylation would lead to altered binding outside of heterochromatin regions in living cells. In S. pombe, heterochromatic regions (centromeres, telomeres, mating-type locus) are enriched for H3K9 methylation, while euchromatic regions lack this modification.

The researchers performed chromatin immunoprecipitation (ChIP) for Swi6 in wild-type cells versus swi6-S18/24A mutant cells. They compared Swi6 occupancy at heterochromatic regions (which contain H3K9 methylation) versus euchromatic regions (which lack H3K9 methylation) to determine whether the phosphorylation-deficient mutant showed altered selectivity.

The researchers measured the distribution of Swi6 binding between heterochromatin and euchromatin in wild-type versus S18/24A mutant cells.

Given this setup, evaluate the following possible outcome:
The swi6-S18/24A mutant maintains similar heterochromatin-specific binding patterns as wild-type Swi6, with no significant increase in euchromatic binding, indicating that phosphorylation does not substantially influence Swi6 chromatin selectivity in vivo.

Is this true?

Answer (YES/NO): NO